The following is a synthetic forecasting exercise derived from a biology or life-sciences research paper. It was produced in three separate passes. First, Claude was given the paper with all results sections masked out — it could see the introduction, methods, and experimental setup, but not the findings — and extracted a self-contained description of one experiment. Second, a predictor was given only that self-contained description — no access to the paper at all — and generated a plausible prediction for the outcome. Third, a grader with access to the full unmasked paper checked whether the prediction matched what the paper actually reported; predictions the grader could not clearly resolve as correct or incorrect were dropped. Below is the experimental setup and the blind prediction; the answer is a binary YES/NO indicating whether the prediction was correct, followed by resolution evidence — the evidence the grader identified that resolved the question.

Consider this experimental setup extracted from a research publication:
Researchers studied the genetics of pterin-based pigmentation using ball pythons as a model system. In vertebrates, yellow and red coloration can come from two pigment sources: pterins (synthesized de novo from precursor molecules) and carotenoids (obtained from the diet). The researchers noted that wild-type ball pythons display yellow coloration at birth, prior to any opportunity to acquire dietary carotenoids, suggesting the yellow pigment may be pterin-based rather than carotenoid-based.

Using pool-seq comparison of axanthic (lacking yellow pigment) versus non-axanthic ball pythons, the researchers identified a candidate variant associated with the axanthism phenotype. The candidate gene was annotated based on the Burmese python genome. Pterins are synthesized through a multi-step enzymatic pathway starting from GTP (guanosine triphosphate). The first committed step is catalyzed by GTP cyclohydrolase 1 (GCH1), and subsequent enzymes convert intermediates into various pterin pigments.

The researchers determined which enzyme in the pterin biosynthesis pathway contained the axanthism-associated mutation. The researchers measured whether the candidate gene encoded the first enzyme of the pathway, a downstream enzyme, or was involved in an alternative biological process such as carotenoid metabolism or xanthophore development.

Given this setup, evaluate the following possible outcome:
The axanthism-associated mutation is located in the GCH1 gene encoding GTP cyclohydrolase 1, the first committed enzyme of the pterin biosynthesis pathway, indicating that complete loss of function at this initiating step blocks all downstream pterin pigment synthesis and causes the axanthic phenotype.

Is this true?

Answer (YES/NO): YES